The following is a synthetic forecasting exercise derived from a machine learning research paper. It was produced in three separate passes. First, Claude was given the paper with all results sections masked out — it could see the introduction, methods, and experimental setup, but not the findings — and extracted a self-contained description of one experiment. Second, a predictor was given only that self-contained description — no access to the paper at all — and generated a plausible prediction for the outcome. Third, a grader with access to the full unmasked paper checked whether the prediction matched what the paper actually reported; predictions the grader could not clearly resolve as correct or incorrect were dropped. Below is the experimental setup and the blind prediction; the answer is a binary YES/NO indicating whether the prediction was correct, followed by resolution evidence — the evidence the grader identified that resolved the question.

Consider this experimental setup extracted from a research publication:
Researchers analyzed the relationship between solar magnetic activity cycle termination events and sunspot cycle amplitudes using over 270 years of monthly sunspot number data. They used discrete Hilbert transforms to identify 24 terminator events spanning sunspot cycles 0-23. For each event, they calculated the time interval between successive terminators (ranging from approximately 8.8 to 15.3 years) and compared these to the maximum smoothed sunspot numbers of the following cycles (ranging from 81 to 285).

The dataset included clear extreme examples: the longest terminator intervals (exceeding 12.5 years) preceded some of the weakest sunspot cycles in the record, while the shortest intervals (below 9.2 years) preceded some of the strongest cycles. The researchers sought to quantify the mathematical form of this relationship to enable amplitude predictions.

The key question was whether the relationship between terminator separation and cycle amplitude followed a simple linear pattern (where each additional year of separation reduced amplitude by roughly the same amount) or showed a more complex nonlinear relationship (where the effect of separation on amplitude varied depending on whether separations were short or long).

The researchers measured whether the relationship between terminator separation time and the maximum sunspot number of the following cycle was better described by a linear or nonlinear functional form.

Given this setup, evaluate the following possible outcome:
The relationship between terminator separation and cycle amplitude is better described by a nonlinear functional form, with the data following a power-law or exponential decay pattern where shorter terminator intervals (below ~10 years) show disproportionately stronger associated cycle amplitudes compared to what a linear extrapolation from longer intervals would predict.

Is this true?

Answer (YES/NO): NO